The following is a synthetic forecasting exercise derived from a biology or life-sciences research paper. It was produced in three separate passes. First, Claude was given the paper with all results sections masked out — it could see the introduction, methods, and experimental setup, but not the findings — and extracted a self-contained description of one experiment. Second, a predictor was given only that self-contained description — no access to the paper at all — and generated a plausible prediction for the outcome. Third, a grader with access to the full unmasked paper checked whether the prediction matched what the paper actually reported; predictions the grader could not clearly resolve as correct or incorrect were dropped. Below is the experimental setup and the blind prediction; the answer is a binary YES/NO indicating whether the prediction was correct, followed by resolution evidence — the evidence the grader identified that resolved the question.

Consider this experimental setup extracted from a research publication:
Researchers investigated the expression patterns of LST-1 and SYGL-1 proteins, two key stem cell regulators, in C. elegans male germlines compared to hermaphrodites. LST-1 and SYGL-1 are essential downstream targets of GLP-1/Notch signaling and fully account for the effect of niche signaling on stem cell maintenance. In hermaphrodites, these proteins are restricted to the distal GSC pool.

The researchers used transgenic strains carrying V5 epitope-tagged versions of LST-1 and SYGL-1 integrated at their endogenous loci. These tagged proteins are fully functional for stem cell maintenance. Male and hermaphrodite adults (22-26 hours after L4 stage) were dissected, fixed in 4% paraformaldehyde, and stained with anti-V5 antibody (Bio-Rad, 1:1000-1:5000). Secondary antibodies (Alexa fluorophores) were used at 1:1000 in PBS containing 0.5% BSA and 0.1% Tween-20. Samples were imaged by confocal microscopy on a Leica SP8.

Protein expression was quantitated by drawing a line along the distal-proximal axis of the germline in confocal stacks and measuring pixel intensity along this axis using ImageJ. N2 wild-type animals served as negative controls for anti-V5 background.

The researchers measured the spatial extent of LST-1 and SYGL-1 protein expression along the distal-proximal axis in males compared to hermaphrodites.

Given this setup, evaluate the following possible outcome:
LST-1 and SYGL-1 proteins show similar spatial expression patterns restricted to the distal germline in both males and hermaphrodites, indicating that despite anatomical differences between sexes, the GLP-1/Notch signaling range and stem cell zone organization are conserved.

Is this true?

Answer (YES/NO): YES